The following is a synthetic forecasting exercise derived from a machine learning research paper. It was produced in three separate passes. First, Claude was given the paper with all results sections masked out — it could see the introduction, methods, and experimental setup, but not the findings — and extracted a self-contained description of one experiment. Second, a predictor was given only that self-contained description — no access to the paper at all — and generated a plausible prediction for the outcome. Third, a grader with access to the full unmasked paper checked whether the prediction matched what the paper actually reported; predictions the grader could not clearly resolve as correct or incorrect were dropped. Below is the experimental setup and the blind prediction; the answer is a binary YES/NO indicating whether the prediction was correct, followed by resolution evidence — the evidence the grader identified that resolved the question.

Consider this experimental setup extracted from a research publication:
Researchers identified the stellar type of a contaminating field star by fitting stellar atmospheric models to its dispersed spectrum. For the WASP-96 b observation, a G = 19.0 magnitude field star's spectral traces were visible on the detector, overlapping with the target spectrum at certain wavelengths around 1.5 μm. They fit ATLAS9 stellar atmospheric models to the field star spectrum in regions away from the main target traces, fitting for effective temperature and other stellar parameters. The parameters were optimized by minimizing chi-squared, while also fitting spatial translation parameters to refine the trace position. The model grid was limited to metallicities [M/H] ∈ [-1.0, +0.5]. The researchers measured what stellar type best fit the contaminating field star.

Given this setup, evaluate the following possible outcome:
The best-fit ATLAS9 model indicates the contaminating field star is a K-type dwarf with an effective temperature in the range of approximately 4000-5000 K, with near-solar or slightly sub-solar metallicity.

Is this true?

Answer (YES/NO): NO